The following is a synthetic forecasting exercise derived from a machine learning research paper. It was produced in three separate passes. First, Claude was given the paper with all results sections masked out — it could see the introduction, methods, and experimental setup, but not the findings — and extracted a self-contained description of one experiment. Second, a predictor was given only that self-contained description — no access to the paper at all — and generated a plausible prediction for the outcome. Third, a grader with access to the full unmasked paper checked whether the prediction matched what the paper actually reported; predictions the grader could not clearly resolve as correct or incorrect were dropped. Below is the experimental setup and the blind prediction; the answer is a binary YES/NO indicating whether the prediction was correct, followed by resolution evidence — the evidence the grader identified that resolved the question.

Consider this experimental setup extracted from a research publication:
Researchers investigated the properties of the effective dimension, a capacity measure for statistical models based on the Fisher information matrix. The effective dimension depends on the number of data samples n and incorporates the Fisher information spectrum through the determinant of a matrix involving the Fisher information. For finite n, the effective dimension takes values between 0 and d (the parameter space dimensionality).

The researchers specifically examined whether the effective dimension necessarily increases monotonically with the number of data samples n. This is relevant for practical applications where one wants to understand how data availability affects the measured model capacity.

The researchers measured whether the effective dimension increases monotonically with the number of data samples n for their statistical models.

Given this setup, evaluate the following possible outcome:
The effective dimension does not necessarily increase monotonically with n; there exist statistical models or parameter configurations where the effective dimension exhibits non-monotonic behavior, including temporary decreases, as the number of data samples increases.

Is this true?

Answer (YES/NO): YES